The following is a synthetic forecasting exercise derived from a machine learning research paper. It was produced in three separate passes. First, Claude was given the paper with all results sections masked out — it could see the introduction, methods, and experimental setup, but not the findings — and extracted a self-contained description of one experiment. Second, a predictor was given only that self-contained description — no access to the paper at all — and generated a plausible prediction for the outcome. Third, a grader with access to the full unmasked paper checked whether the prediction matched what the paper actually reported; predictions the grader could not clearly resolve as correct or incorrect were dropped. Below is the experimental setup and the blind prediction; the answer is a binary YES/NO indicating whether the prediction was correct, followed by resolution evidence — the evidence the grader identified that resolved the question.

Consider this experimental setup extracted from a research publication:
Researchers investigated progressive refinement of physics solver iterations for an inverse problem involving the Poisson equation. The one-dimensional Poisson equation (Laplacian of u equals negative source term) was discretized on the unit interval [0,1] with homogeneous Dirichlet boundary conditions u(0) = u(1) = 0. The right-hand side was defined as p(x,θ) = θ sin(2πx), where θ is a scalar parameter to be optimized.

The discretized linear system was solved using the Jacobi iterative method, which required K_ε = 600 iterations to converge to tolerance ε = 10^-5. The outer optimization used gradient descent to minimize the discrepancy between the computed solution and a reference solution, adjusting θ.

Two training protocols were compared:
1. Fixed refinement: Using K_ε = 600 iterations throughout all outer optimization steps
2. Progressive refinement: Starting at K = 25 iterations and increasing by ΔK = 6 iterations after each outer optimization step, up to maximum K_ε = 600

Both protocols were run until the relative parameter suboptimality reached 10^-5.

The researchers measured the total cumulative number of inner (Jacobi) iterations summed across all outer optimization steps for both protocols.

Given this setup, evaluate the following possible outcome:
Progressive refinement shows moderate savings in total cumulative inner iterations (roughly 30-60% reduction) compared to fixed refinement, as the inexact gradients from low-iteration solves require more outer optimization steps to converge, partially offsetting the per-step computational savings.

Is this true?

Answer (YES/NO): NO